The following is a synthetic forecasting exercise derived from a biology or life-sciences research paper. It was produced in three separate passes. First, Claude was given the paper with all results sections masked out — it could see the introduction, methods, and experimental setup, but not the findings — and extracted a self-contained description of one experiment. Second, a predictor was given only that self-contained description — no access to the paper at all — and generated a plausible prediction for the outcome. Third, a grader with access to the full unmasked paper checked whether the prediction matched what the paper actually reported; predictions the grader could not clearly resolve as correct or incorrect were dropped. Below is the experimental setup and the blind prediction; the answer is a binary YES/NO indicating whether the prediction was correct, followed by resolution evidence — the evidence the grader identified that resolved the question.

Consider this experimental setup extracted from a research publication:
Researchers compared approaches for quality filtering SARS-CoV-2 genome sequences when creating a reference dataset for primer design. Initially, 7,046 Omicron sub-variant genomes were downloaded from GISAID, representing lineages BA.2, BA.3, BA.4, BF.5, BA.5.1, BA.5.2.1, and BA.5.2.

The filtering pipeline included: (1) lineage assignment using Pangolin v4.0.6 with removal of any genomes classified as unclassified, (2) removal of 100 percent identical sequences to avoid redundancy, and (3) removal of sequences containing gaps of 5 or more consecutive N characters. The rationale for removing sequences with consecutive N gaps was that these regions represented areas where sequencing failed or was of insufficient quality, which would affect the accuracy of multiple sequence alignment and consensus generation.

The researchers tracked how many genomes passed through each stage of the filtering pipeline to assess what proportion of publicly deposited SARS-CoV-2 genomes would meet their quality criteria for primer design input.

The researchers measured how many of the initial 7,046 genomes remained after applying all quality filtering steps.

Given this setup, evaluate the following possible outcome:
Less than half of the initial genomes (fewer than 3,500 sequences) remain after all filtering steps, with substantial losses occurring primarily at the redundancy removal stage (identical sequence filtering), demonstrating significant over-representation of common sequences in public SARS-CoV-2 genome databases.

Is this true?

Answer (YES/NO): NO